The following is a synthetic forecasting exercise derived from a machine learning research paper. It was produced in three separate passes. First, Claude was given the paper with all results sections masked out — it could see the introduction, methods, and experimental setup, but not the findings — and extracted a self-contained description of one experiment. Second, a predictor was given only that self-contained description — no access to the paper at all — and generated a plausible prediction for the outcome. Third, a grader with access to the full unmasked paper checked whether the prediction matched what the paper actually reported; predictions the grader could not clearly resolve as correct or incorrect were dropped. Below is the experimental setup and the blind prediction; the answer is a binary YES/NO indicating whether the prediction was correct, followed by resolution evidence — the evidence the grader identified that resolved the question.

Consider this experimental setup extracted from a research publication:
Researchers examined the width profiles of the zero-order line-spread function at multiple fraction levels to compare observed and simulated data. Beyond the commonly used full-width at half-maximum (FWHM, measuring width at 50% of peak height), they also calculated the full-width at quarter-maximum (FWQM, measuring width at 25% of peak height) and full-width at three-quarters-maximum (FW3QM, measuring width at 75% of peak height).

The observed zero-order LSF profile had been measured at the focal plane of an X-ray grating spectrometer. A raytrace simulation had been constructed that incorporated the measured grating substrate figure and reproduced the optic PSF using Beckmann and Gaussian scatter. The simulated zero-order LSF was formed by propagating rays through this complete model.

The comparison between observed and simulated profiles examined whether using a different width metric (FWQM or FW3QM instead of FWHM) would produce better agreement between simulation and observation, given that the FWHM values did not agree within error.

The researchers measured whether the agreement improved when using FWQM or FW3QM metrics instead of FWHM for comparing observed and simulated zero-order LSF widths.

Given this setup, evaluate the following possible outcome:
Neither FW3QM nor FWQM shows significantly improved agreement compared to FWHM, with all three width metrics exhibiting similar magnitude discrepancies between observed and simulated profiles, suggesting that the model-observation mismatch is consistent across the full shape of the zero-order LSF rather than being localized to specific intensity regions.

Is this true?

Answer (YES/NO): YES